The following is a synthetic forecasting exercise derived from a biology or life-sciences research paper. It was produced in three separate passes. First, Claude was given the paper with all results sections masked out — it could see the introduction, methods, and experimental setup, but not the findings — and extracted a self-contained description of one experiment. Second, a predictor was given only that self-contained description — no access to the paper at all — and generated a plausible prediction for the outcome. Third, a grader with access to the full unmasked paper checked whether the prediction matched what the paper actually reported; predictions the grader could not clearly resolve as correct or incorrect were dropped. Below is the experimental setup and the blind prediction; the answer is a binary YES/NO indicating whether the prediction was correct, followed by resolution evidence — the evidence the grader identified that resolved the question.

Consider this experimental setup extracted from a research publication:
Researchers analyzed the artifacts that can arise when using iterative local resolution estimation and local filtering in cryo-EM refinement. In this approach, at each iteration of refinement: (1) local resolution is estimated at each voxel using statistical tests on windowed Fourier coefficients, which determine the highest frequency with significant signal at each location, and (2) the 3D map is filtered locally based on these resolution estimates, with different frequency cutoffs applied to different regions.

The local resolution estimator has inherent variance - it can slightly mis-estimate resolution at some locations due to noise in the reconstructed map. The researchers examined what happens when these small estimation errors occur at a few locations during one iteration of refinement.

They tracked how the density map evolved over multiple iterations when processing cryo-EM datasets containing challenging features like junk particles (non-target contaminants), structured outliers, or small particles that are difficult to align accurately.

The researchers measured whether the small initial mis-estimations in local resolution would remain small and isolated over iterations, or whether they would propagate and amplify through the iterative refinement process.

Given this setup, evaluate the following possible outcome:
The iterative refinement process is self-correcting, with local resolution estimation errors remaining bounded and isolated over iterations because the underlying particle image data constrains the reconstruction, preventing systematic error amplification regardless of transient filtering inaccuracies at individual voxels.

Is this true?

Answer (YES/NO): NO